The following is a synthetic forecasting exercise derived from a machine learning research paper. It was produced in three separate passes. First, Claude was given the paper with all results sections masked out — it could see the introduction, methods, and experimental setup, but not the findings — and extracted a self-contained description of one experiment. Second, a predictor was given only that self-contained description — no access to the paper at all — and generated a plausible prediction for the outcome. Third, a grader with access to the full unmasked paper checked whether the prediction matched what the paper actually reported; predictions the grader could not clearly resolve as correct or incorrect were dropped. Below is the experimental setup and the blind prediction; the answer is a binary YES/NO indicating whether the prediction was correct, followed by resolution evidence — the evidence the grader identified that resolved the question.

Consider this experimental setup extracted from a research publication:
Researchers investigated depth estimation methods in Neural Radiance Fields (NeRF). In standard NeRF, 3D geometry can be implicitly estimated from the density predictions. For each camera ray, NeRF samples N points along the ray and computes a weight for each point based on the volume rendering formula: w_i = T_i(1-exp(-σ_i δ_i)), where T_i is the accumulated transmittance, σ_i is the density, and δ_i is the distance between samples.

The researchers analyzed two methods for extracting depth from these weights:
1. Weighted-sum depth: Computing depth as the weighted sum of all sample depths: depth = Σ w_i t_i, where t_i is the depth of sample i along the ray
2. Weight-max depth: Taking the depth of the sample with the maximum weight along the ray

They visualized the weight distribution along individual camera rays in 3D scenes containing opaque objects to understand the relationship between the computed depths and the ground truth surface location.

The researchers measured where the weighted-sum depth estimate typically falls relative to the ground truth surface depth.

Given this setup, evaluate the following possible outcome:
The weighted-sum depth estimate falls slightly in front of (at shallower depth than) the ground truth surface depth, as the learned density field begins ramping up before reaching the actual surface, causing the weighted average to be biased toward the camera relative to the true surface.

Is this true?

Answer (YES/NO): NO